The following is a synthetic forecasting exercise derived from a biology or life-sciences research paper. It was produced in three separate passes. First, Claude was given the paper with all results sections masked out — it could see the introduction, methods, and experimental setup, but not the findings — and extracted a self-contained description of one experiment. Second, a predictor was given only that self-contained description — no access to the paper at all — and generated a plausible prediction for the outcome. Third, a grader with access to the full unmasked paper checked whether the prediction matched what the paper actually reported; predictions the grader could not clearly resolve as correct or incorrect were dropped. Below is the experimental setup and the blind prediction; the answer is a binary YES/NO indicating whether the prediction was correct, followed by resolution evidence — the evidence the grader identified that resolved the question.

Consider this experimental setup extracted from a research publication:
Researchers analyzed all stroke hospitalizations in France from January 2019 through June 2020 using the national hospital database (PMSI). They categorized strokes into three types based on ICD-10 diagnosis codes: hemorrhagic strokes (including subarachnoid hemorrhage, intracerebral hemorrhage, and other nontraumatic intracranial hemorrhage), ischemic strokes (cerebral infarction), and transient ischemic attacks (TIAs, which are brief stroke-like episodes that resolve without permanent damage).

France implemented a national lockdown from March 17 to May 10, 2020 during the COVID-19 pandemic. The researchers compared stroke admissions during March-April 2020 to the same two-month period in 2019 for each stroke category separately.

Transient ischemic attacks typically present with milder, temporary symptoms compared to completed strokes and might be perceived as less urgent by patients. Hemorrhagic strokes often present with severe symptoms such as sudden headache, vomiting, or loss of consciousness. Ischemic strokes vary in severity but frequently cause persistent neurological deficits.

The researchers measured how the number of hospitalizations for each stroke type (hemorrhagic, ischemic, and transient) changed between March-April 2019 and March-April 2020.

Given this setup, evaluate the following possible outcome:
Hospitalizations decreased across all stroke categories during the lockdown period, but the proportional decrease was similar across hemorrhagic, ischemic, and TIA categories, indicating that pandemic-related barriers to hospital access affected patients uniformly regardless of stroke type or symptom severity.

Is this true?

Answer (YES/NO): NO